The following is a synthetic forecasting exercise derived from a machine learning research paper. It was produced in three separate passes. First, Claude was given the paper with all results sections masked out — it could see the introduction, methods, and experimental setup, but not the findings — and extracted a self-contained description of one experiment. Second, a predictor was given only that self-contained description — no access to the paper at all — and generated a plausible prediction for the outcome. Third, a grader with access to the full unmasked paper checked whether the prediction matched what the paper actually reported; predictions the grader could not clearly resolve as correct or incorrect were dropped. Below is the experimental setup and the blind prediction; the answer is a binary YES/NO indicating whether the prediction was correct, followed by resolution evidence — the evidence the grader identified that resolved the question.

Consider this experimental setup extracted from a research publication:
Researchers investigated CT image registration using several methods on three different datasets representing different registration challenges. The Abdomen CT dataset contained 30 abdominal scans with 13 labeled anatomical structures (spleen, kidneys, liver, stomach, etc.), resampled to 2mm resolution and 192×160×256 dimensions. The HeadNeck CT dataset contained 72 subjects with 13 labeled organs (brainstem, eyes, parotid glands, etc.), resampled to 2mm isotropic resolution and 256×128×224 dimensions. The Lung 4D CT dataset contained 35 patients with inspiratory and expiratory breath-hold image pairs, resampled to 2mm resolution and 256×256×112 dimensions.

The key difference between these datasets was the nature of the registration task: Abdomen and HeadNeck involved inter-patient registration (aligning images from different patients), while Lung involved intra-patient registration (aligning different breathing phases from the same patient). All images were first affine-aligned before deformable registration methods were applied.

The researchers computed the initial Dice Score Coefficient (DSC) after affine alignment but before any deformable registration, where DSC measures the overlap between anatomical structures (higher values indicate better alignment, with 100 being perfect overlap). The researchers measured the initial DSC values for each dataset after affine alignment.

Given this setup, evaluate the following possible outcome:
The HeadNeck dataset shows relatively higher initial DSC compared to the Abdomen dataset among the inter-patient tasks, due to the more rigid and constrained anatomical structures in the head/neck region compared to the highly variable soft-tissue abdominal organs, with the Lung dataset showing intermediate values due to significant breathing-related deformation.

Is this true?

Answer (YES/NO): NO